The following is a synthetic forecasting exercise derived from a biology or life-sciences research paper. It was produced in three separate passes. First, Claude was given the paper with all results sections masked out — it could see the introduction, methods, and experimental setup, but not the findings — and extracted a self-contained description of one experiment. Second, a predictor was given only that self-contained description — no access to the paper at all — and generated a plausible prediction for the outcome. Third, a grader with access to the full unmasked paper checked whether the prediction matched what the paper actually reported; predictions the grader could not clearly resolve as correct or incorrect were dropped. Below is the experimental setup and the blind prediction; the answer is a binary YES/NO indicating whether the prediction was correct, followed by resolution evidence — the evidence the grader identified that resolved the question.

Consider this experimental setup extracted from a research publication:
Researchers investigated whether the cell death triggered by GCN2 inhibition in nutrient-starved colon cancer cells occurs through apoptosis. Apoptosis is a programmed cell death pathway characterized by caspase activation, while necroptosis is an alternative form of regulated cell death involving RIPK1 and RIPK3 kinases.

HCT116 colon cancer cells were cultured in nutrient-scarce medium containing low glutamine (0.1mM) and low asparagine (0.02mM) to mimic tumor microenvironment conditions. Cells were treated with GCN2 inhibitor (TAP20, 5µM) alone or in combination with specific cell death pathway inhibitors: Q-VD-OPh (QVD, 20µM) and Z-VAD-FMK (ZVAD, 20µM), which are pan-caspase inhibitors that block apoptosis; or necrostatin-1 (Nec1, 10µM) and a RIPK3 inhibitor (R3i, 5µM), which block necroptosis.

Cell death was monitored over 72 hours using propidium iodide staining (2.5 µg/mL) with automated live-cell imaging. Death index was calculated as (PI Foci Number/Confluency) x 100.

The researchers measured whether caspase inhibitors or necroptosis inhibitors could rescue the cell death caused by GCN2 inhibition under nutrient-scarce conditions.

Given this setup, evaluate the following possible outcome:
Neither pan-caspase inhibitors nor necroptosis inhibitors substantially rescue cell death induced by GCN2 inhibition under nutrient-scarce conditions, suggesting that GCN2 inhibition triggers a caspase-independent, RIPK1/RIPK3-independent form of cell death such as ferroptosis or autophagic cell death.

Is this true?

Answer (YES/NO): NO